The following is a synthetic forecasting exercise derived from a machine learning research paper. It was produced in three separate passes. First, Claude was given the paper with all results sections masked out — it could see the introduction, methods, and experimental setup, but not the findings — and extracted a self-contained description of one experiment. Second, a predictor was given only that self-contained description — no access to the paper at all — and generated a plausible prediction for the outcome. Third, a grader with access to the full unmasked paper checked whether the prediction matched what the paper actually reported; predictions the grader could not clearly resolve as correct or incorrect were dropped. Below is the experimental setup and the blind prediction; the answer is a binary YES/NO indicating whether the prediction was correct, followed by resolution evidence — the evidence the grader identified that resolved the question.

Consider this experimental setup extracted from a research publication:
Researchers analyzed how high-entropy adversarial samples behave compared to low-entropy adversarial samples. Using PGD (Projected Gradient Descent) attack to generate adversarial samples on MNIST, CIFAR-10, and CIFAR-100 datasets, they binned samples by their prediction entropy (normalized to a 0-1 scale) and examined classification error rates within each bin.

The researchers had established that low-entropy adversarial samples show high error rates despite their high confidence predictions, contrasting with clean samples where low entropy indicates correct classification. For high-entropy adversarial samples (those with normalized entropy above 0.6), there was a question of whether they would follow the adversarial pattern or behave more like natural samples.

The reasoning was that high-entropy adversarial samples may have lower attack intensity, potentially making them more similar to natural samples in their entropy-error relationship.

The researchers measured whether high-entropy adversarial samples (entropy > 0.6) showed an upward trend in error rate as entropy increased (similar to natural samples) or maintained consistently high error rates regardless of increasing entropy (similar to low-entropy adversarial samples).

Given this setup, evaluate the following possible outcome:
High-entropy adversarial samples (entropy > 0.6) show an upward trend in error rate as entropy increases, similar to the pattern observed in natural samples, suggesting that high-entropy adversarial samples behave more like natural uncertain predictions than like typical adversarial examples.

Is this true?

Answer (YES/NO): YES